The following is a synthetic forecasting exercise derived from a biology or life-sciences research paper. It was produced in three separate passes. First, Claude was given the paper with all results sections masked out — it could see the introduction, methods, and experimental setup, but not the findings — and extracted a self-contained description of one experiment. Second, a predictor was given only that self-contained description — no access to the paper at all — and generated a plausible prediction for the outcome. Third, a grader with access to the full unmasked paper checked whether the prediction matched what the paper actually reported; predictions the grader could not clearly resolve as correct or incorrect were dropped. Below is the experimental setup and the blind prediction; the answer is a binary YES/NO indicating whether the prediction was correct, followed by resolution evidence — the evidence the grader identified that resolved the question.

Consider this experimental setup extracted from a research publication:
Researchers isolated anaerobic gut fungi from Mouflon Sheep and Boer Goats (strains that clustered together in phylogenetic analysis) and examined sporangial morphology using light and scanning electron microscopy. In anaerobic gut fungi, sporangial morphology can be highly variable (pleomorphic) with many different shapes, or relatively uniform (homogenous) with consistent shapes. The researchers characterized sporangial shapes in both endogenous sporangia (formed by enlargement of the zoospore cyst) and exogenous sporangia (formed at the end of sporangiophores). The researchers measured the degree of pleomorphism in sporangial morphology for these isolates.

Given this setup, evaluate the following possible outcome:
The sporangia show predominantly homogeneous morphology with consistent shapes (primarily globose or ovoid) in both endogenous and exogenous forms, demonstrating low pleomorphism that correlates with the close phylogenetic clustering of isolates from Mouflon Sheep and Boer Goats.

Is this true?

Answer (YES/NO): YES